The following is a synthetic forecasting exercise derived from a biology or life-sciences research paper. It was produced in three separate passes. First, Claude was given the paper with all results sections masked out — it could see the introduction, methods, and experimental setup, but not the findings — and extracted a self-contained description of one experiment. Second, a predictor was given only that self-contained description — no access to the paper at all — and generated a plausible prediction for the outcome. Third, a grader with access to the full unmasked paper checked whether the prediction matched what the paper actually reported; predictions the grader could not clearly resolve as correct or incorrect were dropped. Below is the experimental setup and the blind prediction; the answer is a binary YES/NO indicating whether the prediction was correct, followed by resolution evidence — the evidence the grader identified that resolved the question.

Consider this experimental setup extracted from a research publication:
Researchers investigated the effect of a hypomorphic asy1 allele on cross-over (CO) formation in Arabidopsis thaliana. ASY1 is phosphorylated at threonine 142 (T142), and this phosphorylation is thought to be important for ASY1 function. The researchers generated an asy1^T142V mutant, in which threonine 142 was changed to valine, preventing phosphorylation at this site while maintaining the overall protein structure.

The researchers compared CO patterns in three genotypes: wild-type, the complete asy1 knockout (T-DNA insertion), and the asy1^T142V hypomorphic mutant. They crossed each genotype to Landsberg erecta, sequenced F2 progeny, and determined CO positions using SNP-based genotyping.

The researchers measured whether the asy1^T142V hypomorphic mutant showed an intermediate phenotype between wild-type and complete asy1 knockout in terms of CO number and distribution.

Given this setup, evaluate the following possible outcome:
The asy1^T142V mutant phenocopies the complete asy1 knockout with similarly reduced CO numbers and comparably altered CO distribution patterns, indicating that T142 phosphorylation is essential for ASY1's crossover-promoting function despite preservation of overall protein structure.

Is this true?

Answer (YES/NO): NO